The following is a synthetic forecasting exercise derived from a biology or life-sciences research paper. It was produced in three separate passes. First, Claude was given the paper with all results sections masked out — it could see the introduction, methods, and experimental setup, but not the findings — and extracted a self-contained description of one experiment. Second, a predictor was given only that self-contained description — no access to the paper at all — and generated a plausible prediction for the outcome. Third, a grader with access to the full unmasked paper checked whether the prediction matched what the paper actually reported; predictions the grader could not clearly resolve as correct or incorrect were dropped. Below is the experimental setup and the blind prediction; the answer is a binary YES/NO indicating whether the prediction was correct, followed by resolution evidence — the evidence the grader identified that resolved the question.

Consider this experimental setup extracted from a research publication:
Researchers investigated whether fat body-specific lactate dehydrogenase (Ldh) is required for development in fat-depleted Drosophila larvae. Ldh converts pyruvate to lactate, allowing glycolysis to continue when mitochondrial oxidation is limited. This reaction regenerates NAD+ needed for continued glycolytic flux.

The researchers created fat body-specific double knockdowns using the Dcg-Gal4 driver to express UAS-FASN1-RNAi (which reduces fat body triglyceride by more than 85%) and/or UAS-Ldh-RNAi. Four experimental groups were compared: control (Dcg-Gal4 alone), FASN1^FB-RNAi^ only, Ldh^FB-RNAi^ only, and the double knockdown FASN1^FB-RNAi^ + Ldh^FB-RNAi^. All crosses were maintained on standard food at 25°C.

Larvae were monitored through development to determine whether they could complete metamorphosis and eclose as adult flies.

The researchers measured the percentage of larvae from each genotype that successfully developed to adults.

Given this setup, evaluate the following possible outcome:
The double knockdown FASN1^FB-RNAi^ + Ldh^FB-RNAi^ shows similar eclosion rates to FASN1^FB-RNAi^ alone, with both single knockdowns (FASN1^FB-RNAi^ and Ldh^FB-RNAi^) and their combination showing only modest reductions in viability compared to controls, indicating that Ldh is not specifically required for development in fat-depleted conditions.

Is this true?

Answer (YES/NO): YES